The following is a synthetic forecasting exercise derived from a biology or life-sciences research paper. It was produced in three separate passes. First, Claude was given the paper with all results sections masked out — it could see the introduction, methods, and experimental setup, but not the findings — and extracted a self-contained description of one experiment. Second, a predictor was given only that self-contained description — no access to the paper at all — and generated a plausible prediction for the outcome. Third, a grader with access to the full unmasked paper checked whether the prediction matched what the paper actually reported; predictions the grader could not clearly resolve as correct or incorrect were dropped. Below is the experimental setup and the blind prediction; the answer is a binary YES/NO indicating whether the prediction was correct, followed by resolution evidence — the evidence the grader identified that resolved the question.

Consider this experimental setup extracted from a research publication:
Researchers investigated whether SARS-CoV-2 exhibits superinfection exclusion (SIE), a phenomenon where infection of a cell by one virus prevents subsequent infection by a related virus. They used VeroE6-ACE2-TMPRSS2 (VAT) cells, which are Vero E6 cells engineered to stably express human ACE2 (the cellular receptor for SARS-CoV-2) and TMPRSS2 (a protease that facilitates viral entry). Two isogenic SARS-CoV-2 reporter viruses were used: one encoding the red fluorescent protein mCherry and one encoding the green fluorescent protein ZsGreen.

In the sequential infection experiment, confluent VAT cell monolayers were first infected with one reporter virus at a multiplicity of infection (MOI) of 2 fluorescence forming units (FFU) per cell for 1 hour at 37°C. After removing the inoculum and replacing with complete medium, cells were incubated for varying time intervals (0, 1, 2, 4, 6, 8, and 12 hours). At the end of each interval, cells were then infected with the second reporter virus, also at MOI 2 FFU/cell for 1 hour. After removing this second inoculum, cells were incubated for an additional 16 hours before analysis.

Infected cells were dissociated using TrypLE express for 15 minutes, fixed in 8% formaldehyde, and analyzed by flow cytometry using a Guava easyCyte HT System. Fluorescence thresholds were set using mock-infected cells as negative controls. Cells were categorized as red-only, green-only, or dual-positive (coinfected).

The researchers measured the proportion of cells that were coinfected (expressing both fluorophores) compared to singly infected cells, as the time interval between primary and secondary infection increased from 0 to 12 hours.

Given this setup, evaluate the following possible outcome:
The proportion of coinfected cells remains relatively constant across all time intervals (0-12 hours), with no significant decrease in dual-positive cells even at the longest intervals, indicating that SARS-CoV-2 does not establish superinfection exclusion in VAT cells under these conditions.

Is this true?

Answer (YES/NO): NO